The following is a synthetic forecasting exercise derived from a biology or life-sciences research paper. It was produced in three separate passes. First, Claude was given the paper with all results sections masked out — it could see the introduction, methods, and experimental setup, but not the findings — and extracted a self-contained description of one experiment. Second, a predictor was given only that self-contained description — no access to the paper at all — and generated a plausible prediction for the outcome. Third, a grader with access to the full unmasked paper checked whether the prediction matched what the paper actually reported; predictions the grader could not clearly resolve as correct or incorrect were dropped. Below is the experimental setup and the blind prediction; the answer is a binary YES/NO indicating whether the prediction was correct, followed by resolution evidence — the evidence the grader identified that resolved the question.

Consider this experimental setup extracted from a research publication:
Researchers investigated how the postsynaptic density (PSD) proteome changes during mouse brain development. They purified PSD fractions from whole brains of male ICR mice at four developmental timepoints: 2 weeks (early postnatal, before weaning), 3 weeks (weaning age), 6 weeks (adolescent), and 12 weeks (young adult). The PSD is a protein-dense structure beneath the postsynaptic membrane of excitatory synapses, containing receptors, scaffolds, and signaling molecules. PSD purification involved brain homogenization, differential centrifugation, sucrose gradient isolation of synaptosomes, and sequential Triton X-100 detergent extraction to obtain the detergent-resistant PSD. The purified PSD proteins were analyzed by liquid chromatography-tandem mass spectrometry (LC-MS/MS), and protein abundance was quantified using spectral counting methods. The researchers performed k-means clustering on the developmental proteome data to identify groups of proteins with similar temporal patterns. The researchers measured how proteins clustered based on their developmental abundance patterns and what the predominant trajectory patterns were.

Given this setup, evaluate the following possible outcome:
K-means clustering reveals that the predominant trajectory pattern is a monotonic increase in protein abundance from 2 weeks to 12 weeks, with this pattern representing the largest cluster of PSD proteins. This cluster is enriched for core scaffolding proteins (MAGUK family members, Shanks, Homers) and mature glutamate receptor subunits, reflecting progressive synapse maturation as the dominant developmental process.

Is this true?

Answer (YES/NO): NO